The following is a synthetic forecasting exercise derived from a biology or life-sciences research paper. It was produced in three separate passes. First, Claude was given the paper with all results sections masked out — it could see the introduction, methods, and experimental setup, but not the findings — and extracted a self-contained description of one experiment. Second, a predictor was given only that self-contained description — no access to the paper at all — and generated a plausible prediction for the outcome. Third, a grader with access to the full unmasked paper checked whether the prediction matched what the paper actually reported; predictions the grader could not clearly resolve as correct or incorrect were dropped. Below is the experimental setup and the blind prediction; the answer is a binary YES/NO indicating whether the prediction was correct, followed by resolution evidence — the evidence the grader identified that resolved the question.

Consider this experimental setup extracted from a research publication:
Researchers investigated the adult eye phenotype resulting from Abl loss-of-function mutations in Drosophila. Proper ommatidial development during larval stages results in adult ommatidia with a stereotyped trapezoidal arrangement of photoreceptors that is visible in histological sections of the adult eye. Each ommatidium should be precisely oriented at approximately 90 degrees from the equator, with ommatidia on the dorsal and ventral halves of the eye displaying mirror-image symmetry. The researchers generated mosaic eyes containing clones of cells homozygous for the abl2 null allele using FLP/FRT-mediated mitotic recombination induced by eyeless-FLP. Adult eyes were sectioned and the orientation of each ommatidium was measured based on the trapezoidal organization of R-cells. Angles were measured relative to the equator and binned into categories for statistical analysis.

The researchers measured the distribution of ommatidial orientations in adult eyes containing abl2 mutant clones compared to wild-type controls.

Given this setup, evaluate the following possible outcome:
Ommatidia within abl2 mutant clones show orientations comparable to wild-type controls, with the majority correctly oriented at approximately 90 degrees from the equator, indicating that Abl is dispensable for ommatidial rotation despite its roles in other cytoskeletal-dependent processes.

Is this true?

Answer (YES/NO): NO